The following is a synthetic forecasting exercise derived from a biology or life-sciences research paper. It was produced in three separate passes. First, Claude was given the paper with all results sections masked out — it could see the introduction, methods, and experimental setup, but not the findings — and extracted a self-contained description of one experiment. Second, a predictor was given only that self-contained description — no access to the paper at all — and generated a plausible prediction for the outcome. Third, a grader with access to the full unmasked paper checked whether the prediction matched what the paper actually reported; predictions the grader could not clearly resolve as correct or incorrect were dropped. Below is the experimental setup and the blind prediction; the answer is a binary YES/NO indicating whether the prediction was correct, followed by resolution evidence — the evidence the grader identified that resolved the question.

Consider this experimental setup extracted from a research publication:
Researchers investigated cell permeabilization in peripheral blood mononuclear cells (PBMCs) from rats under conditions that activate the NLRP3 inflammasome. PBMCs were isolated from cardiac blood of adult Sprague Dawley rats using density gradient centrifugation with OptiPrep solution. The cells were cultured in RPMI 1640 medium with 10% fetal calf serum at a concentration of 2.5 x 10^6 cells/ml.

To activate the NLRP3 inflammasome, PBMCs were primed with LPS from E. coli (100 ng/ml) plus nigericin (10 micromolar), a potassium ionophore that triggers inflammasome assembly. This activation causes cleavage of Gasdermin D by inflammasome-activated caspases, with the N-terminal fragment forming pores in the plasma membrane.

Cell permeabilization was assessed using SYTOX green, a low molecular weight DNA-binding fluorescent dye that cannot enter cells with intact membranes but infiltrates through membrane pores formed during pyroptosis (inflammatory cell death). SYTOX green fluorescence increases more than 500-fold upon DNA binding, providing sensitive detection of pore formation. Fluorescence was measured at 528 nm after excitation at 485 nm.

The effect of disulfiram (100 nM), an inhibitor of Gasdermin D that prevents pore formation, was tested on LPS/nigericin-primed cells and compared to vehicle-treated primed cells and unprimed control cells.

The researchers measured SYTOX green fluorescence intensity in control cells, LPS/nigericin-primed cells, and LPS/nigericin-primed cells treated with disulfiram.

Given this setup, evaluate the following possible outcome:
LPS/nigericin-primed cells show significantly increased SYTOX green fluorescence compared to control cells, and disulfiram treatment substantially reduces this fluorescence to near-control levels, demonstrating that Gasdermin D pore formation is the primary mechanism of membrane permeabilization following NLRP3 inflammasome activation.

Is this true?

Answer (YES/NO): NO